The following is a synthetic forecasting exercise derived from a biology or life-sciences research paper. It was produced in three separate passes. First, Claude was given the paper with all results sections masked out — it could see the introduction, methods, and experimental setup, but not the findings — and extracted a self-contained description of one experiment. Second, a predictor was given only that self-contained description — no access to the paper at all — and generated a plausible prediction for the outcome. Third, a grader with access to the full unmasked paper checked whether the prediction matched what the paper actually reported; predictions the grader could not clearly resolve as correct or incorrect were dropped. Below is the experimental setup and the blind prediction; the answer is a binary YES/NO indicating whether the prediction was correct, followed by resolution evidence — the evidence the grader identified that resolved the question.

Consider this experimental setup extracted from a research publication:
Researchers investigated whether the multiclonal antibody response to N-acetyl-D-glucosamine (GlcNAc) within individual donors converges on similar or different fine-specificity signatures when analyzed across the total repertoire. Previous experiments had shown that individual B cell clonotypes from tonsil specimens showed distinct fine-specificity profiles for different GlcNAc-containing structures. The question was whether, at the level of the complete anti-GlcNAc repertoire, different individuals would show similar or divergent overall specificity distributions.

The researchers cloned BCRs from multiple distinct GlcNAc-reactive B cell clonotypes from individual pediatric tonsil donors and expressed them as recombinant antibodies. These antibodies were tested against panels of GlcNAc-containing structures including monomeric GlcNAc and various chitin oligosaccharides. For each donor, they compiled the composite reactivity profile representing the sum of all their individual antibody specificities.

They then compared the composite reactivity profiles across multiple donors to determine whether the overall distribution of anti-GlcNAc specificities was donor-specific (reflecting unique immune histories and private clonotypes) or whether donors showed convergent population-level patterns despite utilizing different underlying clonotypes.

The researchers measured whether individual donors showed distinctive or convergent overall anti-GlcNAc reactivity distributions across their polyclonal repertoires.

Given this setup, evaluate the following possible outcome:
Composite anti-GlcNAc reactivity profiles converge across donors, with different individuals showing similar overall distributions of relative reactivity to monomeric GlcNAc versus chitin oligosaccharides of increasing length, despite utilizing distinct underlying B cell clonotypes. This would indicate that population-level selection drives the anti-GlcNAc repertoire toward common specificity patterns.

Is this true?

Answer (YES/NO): YES